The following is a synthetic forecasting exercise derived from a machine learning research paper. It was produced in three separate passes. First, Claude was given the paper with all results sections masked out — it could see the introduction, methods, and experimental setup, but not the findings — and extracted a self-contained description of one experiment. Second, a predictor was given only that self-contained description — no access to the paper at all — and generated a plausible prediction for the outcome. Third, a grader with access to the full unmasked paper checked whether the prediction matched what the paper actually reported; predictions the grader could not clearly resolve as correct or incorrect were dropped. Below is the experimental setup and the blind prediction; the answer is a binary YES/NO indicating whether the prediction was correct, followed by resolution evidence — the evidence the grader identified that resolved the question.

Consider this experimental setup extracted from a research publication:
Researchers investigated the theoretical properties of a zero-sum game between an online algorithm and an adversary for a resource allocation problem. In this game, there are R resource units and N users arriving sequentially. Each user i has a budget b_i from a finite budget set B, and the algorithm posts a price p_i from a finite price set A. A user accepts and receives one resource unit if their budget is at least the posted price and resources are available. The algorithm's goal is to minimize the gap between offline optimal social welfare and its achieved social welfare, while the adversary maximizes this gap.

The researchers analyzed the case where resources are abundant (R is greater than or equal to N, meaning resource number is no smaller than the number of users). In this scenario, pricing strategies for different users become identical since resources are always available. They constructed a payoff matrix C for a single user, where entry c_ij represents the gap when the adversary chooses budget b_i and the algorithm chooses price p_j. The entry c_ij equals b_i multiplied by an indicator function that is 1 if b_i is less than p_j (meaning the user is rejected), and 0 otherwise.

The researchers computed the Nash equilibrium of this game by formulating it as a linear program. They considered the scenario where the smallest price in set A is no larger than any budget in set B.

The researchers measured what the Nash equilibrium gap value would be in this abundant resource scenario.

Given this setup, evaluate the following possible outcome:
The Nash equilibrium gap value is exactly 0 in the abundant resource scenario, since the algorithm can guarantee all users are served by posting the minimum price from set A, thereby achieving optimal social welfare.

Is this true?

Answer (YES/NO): YES